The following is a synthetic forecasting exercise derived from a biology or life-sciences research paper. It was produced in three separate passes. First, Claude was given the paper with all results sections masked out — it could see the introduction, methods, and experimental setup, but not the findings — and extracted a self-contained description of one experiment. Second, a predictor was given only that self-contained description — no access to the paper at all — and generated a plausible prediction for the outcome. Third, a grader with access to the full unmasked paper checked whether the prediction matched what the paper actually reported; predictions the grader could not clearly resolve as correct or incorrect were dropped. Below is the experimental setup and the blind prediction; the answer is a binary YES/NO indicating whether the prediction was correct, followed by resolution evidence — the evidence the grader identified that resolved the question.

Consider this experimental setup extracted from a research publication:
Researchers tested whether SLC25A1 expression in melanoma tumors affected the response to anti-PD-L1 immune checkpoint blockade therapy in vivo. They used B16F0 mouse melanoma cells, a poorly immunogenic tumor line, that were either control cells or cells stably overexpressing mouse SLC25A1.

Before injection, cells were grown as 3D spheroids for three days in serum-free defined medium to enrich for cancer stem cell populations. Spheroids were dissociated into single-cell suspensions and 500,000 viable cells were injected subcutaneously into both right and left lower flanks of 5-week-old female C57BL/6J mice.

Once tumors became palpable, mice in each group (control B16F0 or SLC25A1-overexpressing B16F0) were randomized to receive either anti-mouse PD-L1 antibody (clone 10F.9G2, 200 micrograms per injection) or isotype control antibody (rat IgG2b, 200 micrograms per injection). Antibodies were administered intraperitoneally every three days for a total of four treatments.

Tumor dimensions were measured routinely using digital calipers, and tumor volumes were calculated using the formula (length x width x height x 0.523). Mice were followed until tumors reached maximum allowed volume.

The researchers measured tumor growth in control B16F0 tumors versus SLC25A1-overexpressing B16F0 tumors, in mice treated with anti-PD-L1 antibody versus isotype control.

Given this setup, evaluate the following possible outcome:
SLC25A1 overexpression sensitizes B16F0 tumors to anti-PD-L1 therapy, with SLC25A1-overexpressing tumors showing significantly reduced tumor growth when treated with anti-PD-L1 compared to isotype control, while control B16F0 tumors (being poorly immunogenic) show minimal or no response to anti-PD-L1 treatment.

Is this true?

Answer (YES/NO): YES